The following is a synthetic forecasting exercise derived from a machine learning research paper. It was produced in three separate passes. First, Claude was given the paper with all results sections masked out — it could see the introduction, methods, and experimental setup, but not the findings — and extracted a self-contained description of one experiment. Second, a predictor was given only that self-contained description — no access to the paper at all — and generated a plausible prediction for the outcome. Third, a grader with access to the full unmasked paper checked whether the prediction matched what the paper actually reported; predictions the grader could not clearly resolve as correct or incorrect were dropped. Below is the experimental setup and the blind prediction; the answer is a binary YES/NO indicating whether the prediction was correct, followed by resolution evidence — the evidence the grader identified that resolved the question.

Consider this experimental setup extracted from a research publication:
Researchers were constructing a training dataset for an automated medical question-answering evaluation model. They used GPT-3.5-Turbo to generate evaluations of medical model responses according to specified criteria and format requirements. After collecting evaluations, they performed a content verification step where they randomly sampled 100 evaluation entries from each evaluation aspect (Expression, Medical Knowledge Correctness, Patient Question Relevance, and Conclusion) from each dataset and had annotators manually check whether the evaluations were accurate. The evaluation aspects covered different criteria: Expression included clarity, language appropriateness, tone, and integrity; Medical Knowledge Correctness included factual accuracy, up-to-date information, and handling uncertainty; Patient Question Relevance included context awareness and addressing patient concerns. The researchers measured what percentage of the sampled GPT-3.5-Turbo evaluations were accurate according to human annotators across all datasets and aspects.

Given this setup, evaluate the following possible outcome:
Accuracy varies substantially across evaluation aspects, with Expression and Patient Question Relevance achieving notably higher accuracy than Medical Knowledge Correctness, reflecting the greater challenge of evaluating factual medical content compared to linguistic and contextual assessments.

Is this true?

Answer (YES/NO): NO